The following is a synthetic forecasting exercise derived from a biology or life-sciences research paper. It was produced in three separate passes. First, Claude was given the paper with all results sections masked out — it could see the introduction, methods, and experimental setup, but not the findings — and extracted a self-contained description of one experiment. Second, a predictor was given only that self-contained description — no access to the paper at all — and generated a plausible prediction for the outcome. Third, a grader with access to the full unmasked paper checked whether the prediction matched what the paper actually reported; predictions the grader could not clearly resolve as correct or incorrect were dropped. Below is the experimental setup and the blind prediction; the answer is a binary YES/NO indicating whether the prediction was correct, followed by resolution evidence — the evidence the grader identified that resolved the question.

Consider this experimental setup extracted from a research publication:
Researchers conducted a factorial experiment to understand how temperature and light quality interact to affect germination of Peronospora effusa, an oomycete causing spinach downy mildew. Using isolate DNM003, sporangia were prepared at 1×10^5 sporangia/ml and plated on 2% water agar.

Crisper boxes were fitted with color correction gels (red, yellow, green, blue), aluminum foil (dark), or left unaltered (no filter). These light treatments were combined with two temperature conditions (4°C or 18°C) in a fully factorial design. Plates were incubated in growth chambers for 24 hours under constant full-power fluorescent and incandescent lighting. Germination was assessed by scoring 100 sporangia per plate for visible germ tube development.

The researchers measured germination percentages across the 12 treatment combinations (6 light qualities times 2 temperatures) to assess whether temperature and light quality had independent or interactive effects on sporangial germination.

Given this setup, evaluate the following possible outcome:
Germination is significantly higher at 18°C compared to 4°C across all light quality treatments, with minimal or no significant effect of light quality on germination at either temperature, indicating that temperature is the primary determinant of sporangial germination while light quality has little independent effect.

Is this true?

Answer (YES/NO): NO